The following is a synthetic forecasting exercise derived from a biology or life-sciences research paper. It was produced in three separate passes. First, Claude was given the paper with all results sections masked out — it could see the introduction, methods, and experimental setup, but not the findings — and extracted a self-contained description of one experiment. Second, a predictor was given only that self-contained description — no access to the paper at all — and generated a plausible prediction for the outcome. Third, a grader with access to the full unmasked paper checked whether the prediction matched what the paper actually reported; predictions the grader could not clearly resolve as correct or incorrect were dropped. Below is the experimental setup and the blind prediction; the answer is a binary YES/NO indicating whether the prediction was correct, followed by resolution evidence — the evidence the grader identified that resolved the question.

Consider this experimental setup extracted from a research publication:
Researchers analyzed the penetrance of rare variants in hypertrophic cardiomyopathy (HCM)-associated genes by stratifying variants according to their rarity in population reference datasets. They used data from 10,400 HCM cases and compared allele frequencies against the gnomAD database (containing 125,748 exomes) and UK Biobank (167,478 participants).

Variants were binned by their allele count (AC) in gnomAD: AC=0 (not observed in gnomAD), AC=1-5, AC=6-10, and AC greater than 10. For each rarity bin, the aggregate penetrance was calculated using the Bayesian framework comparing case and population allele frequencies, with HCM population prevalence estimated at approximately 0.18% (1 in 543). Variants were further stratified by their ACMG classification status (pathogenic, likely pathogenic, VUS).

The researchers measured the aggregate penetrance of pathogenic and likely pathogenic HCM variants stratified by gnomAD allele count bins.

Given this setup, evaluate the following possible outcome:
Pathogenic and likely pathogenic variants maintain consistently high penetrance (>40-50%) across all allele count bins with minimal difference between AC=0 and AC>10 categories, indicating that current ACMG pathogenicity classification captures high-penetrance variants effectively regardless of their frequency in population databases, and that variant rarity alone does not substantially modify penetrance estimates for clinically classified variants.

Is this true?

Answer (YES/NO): NO